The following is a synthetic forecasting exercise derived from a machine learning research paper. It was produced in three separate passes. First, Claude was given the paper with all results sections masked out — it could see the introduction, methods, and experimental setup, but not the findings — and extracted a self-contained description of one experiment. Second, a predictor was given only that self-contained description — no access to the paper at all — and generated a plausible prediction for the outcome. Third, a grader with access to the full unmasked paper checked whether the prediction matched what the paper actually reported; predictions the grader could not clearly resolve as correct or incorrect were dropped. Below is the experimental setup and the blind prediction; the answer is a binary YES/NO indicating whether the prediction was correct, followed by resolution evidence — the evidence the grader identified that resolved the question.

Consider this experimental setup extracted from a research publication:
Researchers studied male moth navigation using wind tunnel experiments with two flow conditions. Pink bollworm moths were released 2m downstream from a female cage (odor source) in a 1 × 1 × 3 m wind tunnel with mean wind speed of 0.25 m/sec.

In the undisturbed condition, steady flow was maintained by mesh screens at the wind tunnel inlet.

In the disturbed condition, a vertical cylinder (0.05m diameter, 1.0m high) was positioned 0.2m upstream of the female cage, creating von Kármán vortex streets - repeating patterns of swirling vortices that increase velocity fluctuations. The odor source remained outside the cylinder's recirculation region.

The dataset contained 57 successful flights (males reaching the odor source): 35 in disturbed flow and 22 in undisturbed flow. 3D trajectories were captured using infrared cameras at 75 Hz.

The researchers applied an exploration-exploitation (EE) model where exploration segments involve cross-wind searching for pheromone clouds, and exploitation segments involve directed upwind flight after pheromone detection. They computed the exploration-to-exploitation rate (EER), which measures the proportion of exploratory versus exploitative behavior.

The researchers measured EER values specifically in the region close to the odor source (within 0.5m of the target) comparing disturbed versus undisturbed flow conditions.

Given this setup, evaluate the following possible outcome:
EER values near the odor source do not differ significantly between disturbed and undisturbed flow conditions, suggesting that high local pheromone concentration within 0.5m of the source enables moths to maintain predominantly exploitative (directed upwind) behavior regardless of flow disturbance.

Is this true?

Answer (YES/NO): NO